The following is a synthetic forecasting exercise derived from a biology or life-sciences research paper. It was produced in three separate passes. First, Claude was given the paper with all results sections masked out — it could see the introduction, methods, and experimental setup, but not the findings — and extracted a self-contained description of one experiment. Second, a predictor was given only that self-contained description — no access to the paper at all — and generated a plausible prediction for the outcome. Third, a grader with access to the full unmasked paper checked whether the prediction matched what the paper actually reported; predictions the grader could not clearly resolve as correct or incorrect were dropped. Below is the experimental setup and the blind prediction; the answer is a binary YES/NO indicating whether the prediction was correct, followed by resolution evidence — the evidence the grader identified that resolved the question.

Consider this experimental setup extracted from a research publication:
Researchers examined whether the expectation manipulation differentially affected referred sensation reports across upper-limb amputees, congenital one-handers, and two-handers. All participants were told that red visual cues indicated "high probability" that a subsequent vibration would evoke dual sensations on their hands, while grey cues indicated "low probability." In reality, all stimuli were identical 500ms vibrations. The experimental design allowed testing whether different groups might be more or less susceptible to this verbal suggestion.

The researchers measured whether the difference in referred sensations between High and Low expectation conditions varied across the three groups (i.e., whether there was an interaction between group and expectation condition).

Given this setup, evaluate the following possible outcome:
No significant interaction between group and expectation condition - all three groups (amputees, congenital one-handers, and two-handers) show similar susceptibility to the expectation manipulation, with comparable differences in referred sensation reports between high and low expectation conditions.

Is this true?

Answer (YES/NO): YES